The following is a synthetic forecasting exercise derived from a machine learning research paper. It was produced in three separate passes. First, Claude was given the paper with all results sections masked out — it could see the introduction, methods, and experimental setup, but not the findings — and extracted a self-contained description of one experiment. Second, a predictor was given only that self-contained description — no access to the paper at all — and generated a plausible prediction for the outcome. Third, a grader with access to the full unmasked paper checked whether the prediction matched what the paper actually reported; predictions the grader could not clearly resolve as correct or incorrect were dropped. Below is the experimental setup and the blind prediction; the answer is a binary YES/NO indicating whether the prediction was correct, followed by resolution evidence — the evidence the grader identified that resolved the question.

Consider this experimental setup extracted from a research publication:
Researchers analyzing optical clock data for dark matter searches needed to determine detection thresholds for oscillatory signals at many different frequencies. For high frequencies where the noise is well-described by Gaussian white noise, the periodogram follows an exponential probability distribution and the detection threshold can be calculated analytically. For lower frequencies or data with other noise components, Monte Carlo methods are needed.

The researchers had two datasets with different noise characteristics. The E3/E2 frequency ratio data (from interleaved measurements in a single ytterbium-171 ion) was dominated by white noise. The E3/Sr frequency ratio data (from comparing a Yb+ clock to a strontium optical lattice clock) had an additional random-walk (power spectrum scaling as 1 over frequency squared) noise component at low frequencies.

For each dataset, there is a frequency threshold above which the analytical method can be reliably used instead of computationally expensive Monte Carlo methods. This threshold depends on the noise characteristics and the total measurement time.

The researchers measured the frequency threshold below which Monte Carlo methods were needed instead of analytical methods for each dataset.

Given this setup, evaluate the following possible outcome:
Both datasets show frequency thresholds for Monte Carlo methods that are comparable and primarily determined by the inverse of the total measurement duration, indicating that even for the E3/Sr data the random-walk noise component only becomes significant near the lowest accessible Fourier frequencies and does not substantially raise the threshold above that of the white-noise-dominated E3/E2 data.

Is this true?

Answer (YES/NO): NO